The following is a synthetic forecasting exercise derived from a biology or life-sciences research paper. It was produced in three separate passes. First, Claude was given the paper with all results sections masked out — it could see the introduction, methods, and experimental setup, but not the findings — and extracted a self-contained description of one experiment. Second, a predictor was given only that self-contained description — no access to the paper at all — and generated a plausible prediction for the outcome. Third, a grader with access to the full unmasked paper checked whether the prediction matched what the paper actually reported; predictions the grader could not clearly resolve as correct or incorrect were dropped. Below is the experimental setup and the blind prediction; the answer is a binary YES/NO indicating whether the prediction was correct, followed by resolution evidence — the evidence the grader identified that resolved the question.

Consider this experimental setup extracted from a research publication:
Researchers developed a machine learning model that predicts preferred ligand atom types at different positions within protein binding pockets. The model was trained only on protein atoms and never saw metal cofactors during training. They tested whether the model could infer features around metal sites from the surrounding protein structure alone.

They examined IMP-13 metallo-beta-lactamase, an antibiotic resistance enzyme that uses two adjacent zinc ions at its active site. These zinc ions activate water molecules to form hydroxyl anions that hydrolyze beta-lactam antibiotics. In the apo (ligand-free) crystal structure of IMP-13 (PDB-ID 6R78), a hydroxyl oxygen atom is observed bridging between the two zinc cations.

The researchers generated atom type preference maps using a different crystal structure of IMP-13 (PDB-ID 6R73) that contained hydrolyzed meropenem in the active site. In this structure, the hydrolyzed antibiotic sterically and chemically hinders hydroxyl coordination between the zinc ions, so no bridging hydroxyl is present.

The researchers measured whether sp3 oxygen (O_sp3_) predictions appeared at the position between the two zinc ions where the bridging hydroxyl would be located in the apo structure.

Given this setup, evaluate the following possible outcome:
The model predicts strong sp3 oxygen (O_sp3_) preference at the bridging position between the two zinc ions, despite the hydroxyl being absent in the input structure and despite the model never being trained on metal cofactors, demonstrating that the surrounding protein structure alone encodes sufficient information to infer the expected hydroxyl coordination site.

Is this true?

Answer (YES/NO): YES